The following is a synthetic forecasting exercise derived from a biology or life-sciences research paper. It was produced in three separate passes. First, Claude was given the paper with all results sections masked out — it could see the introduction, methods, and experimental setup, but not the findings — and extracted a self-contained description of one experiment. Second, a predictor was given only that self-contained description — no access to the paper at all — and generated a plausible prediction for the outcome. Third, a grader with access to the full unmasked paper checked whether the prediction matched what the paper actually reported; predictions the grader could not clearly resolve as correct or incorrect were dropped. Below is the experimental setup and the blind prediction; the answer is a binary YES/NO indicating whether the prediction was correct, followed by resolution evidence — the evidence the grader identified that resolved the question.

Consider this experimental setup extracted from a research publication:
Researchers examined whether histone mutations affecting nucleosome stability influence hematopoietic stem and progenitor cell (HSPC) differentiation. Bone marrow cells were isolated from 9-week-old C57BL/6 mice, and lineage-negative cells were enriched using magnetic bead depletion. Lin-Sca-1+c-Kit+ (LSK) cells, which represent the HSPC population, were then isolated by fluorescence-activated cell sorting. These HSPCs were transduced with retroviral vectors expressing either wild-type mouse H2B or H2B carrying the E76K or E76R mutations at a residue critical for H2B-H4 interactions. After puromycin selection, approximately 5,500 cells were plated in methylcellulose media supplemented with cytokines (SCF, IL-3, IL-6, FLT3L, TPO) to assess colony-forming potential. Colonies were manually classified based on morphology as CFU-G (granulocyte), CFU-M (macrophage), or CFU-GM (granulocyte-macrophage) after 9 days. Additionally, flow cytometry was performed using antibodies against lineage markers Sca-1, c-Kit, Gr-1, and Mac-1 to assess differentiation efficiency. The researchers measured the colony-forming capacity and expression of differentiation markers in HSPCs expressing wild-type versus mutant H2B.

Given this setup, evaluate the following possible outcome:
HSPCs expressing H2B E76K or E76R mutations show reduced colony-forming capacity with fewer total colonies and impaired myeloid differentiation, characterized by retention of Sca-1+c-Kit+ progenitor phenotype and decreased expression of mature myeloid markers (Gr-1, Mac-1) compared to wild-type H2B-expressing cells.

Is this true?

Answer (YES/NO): YES